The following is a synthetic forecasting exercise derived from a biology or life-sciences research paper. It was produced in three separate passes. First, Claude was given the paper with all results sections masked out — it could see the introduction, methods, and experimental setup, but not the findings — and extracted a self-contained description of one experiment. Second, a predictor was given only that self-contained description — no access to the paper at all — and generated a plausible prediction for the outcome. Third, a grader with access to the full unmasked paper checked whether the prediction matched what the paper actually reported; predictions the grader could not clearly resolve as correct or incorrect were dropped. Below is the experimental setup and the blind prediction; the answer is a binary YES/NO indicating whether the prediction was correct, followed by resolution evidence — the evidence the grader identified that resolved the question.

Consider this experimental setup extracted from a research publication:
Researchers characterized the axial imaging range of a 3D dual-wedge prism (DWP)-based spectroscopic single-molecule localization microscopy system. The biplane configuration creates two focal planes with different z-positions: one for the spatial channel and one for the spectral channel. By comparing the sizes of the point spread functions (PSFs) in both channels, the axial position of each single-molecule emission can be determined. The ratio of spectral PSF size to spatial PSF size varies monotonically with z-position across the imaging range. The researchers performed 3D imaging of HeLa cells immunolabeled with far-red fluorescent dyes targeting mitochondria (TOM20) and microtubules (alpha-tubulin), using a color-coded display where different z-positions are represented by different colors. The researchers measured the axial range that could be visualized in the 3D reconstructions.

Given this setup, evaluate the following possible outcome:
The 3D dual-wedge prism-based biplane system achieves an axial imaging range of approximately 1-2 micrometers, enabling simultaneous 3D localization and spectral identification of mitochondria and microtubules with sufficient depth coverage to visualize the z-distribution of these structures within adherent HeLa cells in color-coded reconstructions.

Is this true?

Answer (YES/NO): NO